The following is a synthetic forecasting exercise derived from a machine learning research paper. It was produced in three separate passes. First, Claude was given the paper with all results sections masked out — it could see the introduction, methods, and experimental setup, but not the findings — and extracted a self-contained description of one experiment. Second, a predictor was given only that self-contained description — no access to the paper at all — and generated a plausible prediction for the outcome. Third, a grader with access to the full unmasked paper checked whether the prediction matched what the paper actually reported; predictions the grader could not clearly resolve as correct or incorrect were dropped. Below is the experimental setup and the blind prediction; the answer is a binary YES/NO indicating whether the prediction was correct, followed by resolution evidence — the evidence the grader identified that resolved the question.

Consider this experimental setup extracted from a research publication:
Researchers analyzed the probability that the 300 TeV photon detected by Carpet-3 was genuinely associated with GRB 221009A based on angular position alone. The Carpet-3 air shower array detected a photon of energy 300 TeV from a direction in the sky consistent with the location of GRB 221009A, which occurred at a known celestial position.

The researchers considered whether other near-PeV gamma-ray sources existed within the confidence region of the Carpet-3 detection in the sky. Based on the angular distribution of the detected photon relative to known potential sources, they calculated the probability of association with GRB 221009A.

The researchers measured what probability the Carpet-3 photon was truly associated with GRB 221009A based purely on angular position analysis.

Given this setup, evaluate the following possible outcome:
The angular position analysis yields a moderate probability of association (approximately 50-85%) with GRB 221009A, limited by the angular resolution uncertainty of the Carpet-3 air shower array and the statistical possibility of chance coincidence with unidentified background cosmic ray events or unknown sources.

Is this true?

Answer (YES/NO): NO